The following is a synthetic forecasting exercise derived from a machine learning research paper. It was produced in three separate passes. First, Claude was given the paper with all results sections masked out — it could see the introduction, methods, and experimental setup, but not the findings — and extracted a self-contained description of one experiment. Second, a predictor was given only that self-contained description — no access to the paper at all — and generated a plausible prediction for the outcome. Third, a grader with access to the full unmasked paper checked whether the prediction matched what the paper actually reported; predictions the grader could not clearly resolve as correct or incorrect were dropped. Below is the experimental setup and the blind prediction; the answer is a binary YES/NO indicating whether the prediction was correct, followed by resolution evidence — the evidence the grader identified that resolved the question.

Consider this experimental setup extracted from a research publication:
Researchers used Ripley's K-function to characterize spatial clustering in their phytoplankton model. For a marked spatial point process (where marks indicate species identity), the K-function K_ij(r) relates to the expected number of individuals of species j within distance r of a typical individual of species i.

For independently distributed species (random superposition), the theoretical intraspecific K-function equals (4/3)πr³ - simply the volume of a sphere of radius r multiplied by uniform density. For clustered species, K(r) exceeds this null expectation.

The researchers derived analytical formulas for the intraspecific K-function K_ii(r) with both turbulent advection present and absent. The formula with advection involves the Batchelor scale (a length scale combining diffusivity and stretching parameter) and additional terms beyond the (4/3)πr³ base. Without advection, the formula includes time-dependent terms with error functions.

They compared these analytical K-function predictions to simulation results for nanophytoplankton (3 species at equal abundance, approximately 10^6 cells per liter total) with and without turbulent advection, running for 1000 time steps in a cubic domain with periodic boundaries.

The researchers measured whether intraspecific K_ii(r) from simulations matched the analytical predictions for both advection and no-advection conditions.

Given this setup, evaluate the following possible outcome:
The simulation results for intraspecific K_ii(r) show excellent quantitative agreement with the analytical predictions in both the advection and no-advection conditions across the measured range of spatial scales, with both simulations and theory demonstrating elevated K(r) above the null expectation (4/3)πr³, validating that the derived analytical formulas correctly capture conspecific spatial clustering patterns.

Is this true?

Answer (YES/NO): YES